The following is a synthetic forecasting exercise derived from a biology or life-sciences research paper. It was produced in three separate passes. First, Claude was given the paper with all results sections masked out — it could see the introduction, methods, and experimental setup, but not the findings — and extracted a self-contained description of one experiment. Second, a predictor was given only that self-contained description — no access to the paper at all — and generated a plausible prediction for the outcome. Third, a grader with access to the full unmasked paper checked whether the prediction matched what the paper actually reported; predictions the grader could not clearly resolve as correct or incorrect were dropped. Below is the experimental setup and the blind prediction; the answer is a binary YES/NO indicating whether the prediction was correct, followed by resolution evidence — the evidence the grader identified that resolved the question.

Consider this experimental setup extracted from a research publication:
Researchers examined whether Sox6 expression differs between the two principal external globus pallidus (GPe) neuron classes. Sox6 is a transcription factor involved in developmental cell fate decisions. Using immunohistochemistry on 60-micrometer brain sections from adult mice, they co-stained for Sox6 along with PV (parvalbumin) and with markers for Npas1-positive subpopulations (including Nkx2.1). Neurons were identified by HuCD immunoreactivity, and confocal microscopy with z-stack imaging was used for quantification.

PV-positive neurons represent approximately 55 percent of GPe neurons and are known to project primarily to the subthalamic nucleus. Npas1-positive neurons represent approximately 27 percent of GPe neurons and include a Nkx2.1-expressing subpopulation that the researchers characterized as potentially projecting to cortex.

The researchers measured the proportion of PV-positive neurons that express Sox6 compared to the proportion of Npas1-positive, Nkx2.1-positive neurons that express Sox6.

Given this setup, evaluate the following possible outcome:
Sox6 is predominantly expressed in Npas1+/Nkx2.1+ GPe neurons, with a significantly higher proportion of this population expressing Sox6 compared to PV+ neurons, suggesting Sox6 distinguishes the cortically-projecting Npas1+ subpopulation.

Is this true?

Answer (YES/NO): NO